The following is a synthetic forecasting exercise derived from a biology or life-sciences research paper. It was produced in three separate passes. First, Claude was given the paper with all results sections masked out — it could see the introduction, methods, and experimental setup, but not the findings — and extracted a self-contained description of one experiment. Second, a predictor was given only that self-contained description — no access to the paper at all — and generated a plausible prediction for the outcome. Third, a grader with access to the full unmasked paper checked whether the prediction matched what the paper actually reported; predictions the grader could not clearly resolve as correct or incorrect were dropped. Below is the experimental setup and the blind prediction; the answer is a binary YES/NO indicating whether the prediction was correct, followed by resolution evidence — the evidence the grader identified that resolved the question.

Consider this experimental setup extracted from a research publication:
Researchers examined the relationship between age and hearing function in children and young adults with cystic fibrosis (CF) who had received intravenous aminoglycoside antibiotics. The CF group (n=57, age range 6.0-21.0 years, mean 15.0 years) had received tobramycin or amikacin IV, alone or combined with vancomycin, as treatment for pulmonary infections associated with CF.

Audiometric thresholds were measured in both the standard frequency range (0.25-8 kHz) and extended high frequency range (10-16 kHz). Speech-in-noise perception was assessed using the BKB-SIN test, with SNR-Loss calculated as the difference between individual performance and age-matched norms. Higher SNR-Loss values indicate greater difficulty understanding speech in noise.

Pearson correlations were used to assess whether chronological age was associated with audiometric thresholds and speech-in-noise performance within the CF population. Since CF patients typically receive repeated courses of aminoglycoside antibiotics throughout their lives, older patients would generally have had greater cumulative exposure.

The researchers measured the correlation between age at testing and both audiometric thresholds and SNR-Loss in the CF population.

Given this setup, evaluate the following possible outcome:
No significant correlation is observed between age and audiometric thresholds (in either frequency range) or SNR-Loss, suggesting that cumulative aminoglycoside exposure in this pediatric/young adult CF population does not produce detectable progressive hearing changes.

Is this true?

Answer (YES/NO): NO